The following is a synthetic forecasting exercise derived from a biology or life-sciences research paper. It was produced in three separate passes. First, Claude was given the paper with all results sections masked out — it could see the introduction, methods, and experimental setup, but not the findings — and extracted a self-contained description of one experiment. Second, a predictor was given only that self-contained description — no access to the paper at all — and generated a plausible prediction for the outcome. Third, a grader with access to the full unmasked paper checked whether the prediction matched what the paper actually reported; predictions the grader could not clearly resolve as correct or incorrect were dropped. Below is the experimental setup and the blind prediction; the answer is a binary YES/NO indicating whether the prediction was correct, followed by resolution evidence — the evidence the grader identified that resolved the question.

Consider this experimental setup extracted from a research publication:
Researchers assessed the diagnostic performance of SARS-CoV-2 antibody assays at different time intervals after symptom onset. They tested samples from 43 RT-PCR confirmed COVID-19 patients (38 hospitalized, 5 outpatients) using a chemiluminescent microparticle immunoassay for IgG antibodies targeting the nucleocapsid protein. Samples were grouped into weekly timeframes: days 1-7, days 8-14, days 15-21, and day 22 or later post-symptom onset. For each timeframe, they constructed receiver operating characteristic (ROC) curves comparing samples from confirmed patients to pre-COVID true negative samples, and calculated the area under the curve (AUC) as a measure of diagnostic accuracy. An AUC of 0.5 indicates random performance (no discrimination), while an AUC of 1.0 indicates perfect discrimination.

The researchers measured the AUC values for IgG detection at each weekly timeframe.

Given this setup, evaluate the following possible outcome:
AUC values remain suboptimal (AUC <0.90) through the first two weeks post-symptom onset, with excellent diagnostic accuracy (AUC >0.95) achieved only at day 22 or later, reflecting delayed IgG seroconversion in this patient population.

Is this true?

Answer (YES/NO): YES